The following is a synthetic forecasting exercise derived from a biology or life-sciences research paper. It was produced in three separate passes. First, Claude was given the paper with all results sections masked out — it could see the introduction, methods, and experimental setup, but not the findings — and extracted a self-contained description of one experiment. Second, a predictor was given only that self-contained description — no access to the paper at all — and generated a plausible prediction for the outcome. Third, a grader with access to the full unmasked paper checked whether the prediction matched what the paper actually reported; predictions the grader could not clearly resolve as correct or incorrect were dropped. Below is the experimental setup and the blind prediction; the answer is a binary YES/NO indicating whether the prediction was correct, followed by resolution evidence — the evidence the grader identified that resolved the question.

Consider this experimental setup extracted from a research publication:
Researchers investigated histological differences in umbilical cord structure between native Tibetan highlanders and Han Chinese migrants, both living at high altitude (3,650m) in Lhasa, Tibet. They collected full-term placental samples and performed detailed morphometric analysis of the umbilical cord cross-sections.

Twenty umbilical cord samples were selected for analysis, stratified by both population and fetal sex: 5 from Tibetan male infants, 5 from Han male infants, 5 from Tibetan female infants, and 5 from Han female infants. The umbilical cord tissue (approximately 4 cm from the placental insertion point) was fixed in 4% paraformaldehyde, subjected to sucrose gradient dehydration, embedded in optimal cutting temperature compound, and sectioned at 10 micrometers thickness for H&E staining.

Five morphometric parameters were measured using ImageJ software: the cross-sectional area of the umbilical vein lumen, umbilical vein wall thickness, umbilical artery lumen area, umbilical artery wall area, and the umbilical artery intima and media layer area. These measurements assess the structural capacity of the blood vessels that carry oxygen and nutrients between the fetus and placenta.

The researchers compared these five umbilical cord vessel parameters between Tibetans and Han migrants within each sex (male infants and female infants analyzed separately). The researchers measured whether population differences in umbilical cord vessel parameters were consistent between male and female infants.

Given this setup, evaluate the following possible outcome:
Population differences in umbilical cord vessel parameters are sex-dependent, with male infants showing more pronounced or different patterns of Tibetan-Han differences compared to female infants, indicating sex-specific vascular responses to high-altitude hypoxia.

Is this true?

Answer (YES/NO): YES